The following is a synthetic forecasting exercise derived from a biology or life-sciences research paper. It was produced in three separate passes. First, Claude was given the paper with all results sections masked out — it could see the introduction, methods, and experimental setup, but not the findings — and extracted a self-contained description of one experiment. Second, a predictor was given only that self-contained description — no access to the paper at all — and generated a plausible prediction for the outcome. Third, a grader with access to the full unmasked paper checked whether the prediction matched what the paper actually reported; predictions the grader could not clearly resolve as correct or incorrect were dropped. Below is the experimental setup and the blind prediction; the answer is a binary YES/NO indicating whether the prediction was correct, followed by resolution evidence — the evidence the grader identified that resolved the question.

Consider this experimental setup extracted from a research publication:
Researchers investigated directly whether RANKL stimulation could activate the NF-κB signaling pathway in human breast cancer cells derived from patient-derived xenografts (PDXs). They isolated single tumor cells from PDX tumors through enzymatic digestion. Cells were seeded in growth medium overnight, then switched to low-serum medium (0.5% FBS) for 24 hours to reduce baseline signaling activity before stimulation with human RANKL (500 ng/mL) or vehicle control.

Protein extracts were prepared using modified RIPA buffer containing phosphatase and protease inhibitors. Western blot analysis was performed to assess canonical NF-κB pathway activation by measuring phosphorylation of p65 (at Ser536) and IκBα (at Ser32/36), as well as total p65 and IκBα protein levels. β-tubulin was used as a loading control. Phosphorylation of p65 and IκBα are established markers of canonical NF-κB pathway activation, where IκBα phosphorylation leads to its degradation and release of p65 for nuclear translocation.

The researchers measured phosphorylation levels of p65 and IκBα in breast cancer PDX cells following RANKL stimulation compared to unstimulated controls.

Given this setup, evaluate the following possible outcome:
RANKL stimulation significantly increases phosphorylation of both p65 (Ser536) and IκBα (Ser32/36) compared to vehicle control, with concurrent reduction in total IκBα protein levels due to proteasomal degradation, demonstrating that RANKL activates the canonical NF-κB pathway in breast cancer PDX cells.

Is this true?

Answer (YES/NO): NO